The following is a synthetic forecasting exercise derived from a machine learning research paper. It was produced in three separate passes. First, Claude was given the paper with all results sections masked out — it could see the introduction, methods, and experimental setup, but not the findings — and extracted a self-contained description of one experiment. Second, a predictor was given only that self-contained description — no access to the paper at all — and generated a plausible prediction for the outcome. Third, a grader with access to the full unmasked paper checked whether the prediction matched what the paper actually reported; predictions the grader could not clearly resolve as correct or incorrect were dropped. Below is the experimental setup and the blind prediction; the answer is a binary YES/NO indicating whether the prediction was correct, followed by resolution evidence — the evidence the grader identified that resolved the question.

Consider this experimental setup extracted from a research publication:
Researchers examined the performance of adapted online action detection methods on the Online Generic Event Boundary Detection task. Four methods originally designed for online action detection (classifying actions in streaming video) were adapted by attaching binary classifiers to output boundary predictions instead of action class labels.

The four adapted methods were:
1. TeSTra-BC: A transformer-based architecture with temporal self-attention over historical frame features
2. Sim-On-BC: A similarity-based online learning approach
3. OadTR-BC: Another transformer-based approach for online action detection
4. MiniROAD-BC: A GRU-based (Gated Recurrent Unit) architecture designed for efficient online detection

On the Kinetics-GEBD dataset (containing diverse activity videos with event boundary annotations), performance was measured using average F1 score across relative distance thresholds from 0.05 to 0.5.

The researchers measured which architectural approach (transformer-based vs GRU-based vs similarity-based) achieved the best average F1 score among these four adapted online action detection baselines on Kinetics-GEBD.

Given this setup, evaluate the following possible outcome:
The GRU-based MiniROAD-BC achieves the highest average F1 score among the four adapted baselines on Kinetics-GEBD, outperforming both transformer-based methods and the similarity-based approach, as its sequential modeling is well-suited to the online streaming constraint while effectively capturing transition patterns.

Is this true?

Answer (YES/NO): YES